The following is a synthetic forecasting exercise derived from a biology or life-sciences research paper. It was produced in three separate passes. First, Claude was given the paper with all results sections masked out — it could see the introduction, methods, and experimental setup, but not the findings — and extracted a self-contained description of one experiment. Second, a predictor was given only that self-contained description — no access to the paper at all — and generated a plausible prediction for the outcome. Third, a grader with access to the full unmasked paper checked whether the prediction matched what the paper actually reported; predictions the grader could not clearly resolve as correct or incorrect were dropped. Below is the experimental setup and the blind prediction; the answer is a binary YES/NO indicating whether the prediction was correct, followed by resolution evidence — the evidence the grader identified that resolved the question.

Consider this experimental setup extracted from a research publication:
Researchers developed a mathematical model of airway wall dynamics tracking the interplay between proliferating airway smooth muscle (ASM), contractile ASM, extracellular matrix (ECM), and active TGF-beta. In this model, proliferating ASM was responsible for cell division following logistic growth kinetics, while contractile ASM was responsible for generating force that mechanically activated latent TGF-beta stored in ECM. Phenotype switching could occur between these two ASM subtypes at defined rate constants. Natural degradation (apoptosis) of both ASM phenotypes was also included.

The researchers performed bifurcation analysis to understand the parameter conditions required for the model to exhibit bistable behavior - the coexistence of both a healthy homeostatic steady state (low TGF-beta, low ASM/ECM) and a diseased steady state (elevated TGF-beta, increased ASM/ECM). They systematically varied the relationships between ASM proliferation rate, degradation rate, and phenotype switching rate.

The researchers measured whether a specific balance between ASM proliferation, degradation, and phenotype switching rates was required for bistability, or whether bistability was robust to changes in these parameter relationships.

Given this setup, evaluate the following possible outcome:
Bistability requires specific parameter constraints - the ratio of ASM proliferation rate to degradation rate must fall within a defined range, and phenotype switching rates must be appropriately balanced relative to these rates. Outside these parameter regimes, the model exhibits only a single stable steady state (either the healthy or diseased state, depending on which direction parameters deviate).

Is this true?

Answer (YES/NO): YES